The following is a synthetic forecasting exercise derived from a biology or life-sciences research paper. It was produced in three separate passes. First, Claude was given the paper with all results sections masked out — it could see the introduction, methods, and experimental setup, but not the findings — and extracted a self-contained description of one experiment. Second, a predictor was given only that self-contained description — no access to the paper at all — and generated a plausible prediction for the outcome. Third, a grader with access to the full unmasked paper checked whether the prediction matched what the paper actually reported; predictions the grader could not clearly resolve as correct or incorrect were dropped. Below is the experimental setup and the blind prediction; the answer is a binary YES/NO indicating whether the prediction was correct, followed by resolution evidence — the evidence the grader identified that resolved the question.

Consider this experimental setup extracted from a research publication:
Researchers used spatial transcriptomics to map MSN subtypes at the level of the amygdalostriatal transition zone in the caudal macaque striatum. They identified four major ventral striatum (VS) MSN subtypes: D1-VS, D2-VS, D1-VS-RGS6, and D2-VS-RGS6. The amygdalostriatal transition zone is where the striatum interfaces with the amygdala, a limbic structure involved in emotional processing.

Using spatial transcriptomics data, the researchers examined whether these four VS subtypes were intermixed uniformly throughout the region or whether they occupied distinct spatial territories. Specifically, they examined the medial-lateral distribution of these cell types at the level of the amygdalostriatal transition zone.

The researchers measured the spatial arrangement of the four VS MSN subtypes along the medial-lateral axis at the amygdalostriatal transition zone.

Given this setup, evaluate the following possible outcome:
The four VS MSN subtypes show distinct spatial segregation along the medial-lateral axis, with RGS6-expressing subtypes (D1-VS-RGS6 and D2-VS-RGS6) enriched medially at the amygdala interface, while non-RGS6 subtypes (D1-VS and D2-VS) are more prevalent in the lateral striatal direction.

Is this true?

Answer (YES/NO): NO